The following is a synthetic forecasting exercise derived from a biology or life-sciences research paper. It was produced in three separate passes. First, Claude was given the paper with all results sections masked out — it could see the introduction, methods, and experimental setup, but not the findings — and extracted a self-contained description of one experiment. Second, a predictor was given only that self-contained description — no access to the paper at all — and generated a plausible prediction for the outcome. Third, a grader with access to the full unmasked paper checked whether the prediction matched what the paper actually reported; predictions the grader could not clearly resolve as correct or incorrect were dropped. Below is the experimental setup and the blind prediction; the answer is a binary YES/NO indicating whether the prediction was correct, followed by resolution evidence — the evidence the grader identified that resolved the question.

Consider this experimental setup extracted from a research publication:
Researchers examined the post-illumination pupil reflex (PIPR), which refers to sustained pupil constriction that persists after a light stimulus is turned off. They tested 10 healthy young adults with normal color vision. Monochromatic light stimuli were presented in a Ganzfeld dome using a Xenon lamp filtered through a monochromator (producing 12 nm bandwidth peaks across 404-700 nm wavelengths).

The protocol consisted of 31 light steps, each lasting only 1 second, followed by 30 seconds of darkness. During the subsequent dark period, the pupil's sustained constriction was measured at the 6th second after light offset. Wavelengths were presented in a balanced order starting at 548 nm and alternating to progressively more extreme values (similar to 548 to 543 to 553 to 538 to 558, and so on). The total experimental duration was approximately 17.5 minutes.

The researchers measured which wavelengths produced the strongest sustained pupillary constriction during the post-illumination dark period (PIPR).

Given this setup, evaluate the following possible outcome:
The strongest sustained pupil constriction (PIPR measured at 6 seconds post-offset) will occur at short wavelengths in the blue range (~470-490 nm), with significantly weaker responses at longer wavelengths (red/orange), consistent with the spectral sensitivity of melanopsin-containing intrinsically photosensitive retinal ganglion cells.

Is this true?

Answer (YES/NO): YES